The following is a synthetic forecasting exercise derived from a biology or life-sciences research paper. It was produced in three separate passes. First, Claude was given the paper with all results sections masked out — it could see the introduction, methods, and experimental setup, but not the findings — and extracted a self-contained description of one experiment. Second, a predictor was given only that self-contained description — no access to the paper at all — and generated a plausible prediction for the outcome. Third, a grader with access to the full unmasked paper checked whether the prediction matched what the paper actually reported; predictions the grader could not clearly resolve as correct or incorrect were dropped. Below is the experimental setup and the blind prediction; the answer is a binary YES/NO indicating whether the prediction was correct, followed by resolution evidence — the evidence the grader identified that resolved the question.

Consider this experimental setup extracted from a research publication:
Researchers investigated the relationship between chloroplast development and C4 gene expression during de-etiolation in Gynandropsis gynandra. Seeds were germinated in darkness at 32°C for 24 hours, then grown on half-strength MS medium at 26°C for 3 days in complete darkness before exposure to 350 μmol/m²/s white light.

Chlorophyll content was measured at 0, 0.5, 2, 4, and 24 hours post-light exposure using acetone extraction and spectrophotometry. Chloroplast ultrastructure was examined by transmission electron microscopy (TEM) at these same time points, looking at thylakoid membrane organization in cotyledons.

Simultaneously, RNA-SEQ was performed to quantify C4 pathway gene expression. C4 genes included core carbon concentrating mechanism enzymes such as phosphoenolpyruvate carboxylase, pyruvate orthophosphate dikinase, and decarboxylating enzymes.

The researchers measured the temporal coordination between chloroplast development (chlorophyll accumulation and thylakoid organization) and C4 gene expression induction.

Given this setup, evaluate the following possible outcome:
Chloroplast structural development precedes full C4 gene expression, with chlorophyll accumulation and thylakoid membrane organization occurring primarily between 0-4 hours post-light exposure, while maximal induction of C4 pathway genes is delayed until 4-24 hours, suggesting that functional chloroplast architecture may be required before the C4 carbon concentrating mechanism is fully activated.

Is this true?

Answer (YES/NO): NO